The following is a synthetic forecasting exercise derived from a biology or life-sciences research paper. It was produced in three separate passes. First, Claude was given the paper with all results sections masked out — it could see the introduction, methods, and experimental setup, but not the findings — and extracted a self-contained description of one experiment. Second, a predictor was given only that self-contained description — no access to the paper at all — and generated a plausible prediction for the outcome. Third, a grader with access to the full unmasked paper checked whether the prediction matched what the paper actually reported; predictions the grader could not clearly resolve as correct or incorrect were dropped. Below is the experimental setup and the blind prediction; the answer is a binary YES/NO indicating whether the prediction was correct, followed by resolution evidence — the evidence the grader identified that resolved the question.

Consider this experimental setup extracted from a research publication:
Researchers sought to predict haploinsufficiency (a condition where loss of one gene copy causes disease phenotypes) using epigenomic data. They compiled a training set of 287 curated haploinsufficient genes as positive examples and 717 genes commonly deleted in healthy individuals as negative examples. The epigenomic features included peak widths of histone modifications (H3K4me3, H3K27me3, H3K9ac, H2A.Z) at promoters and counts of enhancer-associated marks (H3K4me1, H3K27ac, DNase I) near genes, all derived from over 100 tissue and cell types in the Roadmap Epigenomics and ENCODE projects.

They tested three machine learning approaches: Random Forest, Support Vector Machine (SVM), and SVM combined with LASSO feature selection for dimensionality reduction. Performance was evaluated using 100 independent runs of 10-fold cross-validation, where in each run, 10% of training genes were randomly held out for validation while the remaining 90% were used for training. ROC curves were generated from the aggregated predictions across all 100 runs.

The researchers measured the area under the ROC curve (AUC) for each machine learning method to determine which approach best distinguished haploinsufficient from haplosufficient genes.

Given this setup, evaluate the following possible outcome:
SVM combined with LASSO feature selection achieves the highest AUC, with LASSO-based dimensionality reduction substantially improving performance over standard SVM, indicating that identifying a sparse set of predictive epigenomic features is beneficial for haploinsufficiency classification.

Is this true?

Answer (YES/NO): NO